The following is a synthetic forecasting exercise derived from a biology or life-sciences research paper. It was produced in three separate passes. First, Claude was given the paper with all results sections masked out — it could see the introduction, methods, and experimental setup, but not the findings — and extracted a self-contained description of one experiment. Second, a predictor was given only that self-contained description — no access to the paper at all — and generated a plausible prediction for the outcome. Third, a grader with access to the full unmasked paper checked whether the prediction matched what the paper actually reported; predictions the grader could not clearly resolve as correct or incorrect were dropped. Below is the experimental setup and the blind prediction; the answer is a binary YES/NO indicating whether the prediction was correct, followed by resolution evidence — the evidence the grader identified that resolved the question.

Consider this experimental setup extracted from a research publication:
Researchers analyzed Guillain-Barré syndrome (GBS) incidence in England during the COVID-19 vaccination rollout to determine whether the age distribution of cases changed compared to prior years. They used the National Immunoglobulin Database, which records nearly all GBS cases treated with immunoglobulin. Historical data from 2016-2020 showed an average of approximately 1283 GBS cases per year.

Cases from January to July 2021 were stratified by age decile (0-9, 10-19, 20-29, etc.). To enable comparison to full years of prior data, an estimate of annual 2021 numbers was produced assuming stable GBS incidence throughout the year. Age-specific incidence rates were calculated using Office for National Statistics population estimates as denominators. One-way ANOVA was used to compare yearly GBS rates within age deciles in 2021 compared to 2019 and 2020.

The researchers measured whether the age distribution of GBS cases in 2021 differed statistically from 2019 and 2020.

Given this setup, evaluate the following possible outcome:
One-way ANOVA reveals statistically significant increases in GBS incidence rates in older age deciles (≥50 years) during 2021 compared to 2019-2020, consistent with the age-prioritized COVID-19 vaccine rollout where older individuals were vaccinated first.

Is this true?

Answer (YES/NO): YES